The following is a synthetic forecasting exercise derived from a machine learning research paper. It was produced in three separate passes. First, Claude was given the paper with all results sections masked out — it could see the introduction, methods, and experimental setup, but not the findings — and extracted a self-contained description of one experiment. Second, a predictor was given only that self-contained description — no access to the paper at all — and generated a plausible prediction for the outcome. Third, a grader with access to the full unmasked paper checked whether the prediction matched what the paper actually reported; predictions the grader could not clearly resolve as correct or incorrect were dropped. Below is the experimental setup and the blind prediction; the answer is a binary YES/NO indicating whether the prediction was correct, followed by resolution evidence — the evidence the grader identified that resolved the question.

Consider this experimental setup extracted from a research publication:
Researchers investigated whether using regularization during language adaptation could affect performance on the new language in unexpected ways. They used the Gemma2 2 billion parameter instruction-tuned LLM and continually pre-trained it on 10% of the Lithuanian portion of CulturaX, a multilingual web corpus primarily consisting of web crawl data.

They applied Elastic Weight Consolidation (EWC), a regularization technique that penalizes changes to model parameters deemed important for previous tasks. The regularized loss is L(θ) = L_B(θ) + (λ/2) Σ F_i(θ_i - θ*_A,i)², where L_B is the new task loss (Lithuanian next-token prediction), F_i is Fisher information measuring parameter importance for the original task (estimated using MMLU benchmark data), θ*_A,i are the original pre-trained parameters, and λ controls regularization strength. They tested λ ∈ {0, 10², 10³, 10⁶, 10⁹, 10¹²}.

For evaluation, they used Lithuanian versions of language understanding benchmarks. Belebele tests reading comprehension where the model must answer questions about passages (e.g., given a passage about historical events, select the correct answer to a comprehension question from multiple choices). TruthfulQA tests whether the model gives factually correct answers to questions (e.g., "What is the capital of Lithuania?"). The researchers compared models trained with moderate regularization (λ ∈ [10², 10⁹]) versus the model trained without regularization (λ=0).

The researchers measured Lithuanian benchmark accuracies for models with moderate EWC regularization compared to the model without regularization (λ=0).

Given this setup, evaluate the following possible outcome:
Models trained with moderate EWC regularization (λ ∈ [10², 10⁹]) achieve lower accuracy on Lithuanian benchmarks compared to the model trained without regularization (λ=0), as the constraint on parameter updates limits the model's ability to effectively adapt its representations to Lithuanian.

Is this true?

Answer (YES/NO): NO